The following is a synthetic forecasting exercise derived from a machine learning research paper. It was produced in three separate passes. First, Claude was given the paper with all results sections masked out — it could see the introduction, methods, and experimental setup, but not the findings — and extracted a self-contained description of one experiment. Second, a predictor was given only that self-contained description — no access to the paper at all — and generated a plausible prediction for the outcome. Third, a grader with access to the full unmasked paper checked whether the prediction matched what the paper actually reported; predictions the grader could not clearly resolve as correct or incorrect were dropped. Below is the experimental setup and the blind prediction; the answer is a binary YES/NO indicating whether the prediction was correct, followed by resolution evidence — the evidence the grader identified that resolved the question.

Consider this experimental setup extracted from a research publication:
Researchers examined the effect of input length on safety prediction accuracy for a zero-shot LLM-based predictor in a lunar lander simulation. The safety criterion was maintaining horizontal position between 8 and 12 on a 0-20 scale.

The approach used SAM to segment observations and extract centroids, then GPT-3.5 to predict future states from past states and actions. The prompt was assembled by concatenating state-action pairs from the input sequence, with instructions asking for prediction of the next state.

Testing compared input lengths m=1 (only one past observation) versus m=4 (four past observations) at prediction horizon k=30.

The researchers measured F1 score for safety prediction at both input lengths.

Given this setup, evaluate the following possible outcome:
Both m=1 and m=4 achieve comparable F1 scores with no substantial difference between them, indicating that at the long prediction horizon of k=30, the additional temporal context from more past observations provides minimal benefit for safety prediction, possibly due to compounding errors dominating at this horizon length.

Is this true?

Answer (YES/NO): NO